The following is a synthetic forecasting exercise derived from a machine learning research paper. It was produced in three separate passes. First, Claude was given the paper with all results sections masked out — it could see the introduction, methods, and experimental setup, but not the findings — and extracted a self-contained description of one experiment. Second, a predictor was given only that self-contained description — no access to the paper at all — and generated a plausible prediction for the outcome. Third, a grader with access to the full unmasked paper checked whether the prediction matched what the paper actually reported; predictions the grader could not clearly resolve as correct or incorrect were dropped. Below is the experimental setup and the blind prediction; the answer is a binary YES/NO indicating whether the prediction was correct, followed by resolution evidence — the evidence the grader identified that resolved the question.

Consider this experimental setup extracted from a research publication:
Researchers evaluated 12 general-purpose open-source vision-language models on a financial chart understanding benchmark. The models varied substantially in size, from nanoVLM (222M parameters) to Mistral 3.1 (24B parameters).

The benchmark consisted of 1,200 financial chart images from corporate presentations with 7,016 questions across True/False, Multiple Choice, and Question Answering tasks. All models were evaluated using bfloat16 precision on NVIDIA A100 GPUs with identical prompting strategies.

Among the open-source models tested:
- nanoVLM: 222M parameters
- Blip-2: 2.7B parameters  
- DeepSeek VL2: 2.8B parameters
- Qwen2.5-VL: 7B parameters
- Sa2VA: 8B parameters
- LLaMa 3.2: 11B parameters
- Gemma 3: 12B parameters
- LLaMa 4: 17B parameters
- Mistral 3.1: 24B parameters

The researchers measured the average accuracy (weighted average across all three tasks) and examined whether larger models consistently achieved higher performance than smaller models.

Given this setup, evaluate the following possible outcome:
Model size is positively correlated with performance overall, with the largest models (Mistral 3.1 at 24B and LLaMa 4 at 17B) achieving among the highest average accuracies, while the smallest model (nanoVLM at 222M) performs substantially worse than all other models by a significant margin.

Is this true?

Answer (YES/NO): NO